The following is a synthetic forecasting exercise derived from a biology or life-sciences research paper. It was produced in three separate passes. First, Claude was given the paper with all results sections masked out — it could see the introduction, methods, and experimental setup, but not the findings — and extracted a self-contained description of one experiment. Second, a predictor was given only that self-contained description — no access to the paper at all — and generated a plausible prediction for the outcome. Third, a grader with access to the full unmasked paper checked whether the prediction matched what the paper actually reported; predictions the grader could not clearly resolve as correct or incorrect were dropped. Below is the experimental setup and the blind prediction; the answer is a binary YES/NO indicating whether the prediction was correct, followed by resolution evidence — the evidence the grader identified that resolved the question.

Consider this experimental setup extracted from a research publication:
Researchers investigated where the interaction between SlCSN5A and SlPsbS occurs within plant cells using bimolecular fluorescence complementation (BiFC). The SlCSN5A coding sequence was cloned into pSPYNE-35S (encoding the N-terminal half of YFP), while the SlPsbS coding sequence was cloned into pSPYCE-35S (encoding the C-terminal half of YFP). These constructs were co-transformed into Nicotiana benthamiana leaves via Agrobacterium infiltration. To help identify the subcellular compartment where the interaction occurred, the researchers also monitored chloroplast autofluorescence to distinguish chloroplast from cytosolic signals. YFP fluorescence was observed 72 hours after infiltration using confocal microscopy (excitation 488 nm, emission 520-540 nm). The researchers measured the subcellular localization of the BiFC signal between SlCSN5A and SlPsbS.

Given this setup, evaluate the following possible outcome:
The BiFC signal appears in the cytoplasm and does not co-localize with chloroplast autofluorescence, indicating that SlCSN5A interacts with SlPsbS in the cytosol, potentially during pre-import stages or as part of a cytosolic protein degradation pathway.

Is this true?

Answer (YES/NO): YES